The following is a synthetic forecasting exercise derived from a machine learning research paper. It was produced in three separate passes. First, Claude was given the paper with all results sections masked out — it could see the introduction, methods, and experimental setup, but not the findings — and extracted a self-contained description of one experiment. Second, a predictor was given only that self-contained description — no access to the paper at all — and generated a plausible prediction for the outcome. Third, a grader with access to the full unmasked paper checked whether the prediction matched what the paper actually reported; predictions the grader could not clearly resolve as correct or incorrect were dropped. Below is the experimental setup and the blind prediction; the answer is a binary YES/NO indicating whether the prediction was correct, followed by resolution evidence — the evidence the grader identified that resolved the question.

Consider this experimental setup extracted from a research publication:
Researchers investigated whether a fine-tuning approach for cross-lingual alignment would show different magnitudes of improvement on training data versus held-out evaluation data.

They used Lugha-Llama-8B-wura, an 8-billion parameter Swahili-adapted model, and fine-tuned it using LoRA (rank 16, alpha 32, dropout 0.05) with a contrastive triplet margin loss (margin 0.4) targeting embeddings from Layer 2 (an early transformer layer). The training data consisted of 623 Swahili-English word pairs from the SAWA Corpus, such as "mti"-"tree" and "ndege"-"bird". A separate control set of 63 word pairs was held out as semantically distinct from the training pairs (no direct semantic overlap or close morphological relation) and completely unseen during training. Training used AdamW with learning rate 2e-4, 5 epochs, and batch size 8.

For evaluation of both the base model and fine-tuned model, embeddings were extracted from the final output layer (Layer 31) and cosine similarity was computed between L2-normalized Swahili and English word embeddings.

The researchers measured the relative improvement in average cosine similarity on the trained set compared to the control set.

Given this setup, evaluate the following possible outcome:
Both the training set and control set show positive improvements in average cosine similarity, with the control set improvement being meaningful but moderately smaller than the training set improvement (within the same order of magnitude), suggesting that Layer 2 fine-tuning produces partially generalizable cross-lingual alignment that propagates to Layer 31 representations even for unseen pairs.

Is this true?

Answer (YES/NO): NO